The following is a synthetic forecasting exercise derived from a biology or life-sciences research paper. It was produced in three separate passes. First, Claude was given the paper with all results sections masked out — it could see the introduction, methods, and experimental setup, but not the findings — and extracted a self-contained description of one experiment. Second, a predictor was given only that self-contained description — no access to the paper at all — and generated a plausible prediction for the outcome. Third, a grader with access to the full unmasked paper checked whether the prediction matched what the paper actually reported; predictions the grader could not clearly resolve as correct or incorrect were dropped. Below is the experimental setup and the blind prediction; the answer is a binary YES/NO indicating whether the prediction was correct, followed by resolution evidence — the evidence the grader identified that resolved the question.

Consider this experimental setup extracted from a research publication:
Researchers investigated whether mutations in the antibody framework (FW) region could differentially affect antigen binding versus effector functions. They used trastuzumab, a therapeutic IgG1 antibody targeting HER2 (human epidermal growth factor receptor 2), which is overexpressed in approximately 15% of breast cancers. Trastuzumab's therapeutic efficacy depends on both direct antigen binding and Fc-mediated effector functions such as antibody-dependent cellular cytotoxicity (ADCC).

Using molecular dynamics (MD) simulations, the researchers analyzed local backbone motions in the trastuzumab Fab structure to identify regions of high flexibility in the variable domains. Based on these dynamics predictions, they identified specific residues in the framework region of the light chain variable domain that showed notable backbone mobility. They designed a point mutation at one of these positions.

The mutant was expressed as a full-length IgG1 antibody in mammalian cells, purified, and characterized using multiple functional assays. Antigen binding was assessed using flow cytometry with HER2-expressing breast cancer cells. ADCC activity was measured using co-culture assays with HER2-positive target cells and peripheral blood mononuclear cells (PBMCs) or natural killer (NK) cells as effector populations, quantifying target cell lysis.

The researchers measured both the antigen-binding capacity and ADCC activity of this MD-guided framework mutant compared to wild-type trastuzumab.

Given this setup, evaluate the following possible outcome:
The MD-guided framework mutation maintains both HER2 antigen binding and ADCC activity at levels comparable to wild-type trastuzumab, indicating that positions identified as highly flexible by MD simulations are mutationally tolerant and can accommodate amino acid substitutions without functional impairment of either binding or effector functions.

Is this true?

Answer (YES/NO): NO